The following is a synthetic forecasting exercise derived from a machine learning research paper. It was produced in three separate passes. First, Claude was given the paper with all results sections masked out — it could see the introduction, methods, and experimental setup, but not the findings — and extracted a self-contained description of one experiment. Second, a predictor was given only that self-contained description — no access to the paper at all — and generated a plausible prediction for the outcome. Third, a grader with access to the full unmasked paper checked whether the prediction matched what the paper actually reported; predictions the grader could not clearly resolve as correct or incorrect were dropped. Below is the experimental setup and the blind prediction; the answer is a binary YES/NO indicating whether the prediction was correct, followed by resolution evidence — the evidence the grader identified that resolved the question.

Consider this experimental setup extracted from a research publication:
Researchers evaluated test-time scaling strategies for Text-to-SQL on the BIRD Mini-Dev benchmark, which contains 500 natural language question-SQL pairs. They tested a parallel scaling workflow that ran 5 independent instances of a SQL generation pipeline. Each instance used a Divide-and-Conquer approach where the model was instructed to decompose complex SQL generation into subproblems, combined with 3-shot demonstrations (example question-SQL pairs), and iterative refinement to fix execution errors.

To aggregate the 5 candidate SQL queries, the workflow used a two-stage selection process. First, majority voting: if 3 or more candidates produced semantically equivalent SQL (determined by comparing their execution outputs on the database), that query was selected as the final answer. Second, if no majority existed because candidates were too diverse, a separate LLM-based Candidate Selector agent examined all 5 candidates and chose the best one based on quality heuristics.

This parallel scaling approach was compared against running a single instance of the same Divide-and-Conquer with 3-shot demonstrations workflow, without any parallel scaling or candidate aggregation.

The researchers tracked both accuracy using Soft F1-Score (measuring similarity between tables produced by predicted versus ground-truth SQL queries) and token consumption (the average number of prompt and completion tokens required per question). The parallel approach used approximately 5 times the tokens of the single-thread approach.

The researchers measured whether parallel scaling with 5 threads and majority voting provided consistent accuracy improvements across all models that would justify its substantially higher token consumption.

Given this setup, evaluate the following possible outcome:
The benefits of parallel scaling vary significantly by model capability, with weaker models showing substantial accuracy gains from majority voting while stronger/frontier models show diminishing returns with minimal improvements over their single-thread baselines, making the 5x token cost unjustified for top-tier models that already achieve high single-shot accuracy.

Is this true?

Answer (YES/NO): NO